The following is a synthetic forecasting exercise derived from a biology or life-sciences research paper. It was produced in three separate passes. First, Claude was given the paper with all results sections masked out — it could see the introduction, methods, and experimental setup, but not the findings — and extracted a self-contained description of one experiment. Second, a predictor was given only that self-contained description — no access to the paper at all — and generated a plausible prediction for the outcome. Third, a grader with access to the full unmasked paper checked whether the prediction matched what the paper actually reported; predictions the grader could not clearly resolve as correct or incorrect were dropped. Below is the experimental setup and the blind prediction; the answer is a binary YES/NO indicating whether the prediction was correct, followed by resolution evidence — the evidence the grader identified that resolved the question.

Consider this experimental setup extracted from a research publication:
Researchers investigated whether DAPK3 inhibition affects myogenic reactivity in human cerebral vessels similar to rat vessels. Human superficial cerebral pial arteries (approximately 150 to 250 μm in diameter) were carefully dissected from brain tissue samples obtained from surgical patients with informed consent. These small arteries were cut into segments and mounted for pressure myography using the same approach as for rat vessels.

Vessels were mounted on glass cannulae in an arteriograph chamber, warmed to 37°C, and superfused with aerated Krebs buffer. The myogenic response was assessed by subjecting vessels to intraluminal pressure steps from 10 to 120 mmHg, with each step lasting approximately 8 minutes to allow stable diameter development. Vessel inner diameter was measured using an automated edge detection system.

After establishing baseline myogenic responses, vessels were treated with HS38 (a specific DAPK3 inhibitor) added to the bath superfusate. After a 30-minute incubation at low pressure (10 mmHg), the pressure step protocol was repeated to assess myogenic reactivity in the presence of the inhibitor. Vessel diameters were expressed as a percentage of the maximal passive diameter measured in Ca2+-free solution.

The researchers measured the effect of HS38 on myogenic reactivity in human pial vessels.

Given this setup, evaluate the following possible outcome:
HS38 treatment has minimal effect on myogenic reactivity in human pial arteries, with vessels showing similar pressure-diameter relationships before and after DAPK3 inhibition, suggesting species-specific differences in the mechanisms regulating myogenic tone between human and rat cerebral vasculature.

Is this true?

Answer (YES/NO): NO